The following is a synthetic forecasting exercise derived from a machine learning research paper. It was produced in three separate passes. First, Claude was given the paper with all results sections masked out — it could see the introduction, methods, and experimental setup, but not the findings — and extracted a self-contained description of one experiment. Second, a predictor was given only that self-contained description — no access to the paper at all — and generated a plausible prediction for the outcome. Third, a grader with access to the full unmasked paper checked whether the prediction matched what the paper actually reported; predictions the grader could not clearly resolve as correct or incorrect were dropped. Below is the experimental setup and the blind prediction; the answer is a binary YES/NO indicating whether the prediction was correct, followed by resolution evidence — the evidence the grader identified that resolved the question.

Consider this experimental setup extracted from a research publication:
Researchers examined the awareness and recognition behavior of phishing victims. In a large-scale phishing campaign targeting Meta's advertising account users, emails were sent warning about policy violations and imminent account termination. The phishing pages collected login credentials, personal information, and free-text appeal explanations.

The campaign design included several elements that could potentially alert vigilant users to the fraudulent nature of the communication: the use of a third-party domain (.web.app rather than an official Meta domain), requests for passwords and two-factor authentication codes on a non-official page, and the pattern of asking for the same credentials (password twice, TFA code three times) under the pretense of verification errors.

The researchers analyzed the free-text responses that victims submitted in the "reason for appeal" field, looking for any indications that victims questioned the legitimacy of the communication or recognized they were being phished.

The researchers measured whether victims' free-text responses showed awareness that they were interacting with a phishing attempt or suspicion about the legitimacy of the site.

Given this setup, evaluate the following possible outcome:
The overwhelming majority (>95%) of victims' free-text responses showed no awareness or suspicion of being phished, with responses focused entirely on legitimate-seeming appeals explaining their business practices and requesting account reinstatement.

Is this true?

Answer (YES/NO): YES